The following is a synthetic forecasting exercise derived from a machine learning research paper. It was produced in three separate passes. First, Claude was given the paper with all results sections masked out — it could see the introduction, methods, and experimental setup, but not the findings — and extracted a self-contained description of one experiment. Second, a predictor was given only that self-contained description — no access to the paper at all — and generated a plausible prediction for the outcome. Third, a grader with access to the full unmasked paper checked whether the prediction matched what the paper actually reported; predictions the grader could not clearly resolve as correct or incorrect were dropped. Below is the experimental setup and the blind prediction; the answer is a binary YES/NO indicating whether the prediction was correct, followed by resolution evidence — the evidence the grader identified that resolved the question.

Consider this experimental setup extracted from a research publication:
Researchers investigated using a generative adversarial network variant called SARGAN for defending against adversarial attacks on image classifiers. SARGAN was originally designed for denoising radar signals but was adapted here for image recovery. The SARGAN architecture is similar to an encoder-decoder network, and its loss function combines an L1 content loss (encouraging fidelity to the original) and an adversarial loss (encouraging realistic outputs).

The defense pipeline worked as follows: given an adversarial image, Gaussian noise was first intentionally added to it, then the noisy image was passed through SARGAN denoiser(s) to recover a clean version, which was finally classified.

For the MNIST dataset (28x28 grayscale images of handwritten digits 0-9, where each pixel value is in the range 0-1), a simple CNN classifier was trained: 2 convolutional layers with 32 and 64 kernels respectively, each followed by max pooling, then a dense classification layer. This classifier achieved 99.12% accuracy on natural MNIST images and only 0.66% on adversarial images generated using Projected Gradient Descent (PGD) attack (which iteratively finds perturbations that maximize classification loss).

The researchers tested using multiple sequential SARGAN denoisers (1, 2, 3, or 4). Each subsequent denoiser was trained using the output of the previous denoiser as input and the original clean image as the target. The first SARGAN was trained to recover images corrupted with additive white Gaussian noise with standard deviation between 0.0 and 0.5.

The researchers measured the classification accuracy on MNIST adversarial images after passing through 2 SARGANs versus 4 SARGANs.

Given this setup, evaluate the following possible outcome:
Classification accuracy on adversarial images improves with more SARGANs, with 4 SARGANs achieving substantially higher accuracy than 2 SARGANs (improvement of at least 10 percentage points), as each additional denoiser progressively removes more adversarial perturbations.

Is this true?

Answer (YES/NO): NO